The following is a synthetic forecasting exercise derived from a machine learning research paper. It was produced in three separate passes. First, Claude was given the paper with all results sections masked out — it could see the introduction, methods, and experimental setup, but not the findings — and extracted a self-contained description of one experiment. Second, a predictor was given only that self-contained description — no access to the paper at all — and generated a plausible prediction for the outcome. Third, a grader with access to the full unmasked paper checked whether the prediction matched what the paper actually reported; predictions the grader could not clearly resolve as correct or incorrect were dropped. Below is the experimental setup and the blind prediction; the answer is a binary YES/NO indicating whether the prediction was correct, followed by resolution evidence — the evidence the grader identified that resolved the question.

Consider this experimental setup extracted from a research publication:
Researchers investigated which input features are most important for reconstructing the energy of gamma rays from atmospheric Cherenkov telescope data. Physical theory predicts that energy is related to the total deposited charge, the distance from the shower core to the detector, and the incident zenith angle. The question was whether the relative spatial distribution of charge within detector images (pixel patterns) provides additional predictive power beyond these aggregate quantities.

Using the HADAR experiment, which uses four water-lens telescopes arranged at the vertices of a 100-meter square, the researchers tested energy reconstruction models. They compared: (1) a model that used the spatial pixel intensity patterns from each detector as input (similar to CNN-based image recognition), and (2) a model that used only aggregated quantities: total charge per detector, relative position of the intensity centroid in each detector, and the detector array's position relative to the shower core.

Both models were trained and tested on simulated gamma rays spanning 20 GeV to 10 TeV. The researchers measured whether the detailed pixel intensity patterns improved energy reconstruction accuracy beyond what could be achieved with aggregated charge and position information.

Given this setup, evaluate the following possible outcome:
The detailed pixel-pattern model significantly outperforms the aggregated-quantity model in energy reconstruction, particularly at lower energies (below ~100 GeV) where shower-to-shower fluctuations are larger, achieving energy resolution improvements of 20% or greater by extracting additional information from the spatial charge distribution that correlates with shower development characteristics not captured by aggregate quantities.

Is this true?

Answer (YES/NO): NO